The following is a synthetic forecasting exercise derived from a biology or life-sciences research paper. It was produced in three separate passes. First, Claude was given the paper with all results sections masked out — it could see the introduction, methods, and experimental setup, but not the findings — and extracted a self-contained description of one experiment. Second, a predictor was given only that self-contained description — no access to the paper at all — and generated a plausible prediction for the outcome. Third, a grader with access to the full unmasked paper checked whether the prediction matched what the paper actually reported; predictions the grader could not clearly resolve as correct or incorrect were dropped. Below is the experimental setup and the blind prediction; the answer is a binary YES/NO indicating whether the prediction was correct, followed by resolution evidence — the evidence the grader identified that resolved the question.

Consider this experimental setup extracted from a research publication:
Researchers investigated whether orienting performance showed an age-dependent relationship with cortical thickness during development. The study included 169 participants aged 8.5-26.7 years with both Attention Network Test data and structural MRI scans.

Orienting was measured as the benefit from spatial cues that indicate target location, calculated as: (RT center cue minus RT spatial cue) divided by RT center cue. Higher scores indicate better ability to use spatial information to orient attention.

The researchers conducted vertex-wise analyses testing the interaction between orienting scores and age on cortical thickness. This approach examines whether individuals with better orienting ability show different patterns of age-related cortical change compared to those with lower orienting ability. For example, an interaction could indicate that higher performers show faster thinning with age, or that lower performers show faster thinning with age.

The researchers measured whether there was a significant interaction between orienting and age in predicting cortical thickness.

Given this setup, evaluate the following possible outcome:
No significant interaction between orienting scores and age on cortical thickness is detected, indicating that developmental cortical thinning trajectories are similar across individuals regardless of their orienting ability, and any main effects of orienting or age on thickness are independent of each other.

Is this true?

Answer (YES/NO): NO